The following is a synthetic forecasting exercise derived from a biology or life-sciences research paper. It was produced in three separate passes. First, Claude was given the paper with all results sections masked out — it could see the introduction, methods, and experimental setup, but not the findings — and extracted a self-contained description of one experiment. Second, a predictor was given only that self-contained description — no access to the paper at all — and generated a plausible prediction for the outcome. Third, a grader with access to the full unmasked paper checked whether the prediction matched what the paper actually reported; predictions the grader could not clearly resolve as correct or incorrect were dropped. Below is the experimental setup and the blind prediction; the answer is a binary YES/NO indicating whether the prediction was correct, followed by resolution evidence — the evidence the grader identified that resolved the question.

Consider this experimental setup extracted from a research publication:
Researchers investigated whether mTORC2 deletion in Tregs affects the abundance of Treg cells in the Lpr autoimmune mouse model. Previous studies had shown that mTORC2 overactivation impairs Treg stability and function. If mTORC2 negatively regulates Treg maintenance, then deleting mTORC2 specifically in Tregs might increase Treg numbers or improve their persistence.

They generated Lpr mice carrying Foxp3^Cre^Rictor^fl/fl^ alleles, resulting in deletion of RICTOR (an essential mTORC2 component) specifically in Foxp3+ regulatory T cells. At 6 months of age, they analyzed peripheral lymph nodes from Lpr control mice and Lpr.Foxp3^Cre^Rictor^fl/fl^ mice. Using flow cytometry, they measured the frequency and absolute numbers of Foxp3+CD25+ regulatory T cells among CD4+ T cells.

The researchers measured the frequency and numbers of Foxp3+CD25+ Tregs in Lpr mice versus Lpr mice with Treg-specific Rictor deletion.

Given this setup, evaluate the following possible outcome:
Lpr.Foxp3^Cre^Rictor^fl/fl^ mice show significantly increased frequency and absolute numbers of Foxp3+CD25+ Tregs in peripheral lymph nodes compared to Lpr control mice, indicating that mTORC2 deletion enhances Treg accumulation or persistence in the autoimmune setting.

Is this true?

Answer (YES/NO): NO